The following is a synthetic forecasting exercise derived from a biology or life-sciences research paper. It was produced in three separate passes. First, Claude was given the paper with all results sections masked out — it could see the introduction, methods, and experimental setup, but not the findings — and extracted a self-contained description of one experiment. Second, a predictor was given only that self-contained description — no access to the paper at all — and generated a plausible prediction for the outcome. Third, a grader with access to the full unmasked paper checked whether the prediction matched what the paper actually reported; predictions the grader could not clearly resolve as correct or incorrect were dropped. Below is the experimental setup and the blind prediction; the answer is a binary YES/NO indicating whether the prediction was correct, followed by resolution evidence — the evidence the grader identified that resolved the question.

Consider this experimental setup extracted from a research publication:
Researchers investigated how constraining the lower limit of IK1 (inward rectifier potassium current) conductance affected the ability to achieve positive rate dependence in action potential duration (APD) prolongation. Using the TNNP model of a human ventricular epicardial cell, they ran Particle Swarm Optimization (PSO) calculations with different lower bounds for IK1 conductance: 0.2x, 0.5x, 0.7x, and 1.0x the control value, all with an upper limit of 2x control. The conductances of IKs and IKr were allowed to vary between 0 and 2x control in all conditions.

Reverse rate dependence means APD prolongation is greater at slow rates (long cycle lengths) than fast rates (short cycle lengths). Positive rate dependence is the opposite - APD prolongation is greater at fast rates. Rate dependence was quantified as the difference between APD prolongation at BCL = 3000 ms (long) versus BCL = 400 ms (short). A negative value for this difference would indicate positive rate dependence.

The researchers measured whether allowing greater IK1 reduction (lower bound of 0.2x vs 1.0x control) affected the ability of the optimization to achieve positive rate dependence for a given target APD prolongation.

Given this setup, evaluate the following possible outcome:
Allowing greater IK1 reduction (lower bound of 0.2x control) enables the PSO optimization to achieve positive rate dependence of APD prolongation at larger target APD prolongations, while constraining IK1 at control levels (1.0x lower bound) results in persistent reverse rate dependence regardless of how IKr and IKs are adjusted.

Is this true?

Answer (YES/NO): NO